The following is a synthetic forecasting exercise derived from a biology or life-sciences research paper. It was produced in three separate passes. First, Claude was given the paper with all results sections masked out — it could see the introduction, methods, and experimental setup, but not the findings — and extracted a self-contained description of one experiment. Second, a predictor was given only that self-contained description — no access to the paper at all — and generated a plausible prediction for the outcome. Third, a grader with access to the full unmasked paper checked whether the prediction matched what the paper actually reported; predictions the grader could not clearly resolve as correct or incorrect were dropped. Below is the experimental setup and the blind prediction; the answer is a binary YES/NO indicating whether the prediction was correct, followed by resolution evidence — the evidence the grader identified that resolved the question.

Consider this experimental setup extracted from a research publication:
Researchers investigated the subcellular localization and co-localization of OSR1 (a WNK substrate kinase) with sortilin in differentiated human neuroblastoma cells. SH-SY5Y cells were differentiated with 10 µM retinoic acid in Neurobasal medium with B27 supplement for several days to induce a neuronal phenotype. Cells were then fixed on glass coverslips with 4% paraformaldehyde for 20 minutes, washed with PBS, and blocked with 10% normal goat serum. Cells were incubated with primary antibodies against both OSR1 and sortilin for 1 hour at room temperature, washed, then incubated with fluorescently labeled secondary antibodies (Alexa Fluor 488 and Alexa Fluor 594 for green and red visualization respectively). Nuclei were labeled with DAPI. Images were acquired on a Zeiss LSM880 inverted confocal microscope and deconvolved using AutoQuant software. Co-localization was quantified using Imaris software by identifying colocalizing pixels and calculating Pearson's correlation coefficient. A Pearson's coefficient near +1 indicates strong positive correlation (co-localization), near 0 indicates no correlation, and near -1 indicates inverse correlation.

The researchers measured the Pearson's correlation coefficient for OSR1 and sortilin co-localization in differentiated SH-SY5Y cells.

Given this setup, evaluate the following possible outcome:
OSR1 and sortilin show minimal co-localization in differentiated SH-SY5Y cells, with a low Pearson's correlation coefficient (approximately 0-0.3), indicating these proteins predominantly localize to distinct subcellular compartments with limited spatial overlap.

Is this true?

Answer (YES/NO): NO